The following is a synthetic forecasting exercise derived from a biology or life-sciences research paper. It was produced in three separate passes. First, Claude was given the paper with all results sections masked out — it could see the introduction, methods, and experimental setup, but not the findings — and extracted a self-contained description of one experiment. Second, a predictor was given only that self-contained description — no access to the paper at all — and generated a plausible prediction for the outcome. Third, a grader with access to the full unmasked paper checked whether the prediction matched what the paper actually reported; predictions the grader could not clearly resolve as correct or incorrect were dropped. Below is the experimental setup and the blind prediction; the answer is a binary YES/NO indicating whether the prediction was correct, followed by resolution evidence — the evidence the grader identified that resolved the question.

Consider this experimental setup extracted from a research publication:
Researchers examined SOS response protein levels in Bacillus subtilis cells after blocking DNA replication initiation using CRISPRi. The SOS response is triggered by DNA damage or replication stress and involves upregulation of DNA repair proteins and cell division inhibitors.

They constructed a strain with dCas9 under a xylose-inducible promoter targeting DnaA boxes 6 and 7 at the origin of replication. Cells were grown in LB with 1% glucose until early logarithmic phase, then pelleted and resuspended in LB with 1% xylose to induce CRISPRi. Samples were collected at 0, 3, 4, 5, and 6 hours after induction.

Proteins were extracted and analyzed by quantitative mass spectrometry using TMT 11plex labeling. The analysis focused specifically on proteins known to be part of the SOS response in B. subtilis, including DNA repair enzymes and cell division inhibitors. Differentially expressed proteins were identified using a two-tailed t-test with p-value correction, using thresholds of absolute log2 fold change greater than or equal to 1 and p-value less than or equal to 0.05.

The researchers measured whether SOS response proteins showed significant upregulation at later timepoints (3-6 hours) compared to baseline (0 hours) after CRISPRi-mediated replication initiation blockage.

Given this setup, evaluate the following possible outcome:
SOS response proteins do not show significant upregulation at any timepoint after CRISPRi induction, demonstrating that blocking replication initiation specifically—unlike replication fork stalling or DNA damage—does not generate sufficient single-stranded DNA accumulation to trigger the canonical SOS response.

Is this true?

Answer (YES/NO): YES